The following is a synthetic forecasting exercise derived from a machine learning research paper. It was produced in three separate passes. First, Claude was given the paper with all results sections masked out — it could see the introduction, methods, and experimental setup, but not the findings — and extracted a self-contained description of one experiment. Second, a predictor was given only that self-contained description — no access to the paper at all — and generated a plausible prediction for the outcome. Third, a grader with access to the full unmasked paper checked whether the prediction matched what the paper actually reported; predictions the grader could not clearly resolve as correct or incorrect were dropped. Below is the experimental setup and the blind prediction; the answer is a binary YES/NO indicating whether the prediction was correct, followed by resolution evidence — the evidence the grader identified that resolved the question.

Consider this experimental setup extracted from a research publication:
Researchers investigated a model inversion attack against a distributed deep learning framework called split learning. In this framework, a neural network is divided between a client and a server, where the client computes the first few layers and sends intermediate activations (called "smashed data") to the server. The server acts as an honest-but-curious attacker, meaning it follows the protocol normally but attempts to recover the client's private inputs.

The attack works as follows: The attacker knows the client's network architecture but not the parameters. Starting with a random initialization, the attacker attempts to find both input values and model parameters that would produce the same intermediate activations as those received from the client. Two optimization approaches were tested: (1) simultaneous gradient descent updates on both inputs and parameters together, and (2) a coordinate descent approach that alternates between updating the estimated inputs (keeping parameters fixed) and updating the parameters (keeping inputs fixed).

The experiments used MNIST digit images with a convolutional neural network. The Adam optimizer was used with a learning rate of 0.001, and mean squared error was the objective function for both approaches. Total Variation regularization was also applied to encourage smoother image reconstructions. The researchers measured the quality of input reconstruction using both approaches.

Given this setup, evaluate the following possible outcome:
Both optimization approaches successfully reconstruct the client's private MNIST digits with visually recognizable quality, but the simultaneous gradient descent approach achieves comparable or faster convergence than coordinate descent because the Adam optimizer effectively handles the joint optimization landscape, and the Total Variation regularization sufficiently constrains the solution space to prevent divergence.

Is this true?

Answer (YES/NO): NO